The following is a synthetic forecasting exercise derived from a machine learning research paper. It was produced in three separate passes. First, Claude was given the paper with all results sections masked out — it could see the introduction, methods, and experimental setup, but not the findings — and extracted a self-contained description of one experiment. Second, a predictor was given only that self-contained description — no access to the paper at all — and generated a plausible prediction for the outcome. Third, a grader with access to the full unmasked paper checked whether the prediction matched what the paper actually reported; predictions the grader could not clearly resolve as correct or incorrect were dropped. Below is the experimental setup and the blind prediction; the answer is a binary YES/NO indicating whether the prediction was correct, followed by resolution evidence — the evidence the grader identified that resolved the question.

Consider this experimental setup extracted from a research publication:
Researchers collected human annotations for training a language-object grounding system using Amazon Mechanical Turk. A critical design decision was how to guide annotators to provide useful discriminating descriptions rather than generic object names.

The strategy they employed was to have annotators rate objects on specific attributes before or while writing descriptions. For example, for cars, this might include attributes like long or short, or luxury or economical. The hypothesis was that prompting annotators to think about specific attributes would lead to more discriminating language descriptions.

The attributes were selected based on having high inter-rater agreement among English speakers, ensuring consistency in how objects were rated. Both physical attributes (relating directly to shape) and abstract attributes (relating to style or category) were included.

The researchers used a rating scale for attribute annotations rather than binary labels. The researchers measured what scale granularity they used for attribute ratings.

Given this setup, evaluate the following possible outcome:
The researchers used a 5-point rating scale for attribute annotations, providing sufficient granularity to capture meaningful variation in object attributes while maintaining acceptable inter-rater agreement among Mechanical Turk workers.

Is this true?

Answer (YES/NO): YES